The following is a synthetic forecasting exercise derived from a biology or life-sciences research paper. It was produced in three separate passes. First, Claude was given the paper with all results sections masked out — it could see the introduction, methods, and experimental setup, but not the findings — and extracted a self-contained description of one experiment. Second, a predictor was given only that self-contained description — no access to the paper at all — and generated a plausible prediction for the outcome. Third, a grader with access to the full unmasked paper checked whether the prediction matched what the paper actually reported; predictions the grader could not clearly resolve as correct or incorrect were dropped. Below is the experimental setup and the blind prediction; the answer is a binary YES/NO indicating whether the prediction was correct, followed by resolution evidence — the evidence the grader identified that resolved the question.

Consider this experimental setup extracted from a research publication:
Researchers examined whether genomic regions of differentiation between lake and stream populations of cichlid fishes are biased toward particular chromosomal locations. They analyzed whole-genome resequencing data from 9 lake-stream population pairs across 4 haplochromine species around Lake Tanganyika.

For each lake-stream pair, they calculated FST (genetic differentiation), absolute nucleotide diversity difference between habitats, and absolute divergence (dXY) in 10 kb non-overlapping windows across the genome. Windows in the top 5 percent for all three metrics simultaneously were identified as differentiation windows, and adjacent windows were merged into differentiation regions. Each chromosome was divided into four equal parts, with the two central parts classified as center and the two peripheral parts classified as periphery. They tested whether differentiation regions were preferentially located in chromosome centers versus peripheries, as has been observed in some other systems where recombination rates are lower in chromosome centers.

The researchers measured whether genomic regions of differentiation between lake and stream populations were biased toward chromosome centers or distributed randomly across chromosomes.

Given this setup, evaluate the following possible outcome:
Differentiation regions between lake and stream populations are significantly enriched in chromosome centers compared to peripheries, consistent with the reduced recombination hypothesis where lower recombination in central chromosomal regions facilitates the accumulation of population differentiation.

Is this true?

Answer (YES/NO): NO